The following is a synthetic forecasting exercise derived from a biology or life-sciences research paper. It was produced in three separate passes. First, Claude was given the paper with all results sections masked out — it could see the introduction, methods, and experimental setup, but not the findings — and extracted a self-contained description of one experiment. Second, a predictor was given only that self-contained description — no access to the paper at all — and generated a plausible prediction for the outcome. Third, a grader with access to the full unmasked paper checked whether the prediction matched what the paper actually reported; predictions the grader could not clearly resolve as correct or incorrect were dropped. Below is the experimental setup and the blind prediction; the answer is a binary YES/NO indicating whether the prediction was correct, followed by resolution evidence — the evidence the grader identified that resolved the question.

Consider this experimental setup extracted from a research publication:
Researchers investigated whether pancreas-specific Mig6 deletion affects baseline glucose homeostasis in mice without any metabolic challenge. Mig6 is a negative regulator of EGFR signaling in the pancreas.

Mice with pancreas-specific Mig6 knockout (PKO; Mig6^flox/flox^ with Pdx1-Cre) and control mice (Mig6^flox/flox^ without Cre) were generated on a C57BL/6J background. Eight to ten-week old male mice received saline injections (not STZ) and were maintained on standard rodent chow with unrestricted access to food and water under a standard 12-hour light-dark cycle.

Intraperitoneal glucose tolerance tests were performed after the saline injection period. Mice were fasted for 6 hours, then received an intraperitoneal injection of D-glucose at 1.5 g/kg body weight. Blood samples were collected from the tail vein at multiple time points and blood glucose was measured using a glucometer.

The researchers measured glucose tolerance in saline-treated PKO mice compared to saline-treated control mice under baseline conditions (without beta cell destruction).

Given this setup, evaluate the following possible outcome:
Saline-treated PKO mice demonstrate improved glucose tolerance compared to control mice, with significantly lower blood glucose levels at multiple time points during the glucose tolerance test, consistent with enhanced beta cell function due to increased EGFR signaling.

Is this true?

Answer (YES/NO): NO